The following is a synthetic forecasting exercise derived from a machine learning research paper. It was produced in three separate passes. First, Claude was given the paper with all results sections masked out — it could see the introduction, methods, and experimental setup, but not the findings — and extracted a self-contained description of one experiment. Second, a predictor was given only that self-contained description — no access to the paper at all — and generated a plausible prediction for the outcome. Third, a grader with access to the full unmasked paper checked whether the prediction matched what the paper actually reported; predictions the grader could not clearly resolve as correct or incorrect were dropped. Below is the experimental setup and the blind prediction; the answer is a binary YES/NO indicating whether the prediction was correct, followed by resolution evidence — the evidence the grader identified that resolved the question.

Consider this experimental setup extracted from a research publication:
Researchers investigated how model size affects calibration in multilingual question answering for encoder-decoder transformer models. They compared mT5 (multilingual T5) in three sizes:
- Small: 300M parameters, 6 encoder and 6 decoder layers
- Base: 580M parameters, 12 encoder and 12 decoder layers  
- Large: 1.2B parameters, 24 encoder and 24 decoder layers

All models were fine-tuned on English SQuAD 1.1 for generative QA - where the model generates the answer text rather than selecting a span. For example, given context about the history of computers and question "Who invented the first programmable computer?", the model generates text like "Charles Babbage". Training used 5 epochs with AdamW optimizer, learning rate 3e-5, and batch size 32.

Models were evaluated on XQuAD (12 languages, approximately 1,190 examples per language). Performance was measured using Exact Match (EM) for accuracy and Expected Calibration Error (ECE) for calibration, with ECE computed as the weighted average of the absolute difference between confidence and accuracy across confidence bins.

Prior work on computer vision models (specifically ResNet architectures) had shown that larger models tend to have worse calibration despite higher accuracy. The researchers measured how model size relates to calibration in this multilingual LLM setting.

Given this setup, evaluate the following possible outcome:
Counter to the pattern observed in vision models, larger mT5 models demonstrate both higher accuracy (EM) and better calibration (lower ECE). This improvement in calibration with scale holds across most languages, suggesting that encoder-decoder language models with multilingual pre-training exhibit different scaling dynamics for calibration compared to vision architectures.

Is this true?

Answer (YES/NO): YES